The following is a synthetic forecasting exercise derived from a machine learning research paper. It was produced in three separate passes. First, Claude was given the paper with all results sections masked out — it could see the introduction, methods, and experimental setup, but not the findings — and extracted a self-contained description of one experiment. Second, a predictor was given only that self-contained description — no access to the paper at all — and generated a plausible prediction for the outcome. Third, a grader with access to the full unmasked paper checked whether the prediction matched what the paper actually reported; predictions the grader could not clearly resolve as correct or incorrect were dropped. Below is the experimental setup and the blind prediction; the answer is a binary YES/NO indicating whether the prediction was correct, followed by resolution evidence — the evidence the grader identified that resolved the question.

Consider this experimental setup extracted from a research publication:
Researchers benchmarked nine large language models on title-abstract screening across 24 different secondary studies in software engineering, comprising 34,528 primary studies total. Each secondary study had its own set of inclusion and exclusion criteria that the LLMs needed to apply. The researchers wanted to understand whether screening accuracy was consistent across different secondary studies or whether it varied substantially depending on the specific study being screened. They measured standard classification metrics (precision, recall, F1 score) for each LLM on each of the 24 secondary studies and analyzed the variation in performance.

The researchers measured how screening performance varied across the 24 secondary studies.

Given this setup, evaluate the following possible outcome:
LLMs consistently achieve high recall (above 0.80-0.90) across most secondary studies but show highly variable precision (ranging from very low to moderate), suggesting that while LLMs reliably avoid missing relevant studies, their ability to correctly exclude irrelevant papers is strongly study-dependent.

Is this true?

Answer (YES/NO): NO